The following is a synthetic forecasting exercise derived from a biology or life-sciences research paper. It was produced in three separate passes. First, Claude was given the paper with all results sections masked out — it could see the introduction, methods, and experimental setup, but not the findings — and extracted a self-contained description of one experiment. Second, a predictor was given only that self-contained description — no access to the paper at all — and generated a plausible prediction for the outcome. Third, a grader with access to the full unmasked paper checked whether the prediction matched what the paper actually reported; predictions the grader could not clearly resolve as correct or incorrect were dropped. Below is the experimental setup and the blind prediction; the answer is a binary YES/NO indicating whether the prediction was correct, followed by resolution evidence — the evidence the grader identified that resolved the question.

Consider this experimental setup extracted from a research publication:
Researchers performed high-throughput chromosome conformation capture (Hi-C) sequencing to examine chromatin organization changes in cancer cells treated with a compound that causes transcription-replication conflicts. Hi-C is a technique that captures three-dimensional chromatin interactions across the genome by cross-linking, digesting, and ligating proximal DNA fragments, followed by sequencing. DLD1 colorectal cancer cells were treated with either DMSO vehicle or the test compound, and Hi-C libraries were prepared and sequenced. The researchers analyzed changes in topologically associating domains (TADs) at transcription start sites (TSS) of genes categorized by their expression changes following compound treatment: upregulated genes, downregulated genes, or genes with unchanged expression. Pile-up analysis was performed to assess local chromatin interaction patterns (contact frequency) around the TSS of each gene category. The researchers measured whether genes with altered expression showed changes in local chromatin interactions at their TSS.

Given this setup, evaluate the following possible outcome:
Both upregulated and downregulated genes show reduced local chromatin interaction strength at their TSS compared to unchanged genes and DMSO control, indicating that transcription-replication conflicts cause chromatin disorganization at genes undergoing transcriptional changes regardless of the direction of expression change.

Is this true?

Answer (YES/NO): NO